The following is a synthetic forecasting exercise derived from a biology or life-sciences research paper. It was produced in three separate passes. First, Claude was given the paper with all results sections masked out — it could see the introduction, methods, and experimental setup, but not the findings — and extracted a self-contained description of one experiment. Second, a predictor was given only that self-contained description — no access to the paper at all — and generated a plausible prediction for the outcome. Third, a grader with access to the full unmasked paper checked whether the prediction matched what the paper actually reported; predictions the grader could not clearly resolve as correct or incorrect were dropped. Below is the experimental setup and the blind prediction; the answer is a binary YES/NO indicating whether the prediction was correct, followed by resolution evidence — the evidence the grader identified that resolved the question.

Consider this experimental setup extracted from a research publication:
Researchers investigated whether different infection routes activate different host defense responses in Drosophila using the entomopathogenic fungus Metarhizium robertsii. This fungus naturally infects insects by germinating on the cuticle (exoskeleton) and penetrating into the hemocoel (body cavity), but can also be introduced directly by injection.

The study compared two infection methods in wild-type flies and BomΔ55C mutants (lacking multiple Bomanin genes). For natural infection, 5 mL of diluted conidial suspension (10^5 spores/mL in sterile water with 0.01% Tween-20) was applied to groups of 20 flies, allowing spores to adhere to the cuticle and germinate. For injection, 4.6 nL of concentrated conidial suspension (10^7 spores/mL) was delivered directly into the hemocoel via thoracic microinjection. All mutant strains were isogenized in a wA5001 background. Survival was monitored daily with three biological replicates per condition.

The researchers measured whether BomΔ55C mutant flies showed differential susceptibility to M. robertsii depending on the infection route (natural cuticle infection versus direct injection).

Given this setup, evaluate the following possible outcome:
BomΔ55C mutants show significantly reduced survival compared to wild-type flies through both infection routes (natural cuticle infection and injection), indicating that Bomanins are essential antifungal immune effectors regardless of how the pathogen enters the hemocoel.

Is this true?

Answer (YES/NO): YES